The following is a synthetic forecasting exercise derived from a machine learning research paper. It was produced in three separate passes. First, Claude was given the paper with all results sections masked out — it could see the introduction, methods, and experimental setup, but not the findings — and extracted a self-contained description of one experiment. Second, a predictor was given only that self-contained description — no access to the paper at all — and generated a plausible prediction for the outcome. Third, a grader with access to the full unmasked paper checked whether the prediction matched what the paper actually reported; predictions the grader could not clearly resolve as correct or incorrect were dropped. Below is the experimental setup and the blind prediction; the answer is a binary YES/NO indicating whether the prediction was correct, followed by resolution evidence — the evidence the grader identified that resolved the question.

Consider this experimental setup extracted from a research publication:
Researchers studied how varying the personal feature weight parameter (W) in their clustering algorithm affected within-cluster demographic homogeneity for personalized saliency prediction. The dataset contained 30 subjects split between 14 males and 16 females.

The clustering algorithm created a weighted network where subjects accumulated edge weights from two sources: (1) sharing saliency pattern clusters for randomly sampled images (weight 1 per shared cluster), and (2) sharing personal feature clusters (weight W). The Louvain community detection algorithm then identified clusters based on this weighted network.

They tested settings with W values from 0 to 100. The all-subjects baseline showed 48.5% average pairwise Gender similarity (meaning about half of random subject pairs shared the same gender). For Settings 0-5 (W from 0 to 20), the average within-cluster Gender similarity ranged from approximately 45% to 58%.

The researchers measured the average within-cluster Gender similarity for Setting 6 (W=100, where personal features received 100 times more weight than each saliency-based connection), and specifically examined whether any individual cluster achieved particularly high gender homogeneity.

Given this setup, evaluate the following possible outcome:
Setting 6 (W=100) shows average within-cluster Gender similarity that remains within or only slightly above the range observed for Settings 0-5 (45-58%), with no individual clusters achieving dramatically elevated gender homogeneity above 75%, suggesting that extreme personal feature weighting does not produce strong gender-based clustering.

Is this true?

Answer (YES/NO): NO